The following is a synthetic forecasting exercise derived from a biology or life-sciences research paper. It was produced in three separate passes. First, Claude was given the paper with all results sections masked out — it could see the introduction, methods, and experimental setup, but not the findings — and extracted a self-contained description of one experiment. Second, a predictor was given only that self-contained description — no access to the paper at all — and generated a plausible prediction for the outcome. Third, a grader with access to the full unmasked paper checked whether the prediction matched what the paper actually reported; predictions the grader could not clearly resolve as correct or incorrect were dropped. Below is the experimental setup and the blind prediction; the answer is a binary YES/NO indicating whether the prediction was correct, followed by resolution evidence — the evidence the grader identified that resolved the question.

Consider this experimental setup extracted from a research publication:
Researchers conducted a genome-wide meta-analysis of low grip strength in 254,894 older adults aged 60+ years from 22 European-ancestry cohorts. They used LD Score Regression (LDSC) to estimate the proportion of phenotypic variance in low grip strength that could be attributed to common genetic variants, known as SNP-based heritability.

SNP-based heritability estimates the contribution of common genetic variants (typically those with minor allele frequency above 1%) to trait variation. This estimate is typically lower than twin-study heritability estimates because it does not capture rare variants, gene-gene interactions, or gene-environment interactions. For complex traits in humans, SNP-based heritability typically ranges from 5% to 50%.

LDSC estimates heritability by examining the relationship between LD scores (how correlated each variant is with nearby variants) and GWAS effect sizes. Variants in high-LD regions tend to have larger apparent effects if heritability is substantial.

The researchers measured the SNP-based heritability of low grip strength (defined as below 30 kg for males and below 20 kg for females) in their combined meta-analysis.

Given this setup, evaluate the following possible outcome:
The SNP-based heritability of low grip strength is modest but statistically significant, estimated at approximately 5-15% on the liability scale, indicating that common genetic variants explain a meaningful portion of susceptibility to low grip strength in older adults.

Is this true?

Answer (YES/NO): NO